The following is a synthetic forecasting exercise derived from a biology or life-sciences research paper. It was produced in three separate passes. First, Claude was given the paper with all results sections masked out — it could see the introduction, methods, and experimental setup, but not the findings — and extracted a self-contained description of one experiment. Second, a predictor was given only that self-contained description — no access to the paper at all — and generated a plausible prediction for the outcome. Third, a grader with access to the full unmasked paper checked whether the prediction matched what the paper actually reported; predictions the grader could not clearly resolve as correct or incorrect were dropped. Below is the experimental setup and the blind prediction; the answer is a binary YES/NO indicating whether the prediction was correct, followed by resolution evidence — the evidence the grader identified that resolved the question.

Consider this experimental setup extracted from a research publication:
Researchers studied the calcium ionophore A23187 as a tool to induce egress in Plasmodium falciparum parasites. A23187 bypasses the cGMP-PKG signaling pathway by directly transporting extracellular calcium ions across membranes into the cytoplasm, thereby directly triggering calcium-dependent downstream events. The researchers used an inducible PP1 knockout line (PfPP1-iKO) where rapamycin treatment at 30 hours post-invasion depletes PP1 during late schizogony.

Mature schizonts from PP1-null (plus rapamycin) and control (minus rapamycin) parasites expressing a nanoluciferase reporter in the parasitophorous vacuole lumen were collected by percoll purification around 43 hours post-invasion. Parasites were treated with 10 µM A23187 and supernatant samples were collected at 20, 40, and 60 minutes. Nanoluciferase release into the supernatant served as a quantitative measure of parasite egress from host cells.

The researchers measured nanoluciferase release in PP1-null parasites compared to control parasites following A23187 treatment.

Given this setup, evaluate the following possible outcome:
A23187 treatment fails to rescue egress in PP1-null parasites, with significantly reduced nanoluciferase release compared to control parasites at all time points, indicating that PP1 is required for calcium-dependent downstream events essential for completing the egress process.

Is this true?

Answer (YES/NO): NO